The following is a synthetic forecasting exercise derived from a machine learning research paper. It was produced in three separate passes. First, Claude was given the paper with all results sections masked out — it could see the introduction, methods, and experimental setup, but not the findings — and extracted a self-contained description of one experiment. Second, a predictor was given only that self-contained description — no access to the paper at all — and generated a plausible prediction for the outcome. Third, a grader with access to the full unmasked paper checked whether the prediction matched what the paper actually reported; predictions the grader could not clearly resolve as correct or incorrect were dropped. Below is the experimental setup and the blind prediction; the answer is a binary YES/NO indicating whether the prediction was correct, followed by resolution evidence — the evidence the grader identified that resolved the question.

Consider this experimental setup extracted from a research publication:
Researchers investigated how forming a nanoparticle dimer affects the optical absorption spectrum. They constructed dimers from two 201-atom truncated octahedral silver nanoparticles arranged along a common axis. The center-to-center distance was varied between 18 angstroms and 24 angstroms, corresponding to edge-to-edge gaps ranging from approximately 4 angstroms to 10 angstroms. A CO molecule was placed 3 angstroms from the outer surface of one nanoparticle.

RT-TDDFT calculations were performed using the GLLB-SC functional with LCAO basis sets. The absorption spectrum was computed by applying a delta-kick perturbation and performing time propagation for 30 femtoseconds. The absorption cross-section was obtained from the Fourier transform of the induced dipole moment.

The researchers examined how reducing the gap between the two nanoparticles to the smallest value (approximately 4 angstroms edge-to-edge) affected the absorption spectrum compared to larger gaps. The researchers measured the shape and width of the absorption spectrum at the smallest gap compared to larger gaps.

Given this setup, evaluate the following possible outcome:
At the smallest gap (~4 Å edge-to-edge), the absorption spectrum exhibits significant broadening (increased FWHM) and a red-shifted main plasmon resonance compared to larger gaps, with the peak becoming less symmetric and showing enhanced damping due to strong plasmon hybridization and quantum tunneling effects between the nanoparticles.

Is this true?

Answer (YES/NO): YES